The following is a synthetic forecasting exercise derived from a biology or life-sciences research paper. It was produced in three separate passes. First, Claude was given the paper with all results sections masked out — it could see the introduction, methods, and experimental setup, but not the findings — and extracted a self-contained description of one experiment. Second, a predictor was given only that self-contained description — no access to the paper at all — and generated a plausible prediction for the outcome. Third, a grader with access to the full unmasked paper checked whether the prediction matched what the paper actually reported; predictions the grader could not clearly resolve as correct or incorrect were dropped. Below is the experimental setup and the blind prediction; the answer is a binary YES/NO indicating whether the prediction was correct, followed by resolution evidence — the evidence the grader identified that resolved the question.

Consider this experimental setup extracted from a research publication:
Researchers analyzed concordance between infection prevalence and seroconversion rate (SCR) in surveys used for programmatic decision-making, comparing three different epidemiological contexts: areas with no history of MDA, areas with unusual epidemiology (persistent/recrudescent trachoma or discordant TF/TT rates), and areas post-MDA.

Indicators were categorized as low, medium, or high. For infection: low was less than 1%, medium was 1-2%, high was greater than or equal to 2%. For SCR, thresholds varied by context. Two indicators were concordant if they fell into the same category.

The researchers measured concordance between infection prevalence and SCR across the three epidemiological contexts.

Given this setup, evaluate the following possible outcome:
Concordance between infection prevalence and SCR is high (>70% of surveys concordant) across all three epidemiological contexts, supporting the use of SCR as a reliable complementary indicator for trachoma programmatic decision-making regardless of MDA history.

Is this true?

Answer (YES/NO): NO